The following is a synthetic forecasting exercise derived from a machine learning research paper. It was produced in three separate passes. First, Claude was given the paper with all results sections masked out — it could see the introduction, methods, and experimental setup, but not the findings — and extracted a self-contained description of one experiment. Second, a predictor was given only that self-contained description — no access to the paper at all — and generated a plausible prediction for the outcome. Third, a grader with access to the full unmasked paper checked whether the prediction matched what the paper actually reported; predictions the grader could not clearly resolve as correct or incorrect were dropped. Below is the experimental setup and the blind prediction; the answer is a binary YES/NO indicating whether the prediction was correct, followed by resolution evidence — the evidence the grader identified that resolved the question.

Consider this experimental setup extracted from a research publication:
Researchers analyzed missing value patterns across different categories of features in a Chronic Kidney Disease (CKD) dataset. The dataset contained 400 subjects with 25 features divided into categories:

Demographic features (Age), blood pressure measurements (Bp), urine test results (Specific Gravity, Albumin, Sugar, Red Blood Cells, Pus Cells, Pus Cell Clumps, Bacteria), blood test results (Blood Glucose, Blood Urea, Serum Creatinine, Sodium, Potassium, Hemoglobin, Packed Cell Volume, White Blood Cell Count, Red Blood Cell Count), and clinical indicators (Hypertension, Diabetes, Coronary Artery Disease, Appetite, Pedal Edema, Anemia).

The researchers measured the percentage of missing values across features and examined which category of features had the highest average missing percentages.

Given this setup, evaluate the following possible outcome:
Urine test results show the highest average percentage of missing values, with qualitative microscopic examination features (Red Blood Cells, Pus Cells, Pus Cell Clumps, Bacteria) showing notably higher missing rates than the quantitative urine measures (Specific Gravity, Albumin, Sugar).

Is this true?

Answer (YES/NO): NO